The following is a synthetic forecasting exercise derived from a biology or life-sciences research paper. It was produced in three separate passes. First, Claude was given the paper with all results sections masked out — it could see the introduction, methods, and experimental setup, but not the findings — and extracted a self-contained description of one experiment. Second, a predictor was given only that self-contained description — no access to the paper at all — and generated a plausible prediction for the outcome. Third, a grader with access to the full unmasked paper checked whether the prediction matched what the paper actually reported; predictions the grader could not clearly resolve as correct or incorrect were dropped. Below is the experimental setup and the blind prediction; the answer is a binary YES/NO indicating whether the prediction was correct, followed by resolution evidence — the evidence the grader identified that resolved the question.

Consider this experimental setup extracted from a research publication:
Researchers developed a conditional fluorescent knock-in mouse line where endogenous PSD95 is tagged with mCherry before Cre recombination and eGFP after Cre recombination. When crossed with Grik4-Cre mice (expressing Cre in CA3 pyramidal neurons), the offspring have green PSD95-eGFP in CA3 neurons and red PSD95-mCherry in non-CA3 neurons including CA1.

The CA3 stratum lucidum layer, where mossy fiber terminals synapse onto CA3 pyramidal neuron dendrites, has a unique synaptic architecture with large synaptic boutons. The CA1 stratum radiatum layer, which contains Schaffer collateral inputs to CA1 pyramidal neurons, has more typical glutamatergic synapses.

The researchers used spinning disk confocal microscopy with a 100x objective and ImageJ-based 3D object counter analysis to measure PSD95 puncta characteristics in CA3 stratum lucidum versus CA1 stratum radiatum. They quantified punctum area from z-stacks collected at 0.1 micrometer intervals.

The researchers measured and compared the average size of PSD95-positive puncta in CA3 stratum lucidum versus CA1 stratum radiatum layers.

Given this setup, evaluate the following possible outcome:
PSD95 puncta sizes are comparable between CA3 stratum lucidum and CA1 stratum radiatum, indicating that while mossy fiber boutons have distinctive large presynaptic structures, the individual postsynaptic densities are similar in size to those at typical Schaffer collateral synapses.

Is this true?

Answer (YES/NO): NO